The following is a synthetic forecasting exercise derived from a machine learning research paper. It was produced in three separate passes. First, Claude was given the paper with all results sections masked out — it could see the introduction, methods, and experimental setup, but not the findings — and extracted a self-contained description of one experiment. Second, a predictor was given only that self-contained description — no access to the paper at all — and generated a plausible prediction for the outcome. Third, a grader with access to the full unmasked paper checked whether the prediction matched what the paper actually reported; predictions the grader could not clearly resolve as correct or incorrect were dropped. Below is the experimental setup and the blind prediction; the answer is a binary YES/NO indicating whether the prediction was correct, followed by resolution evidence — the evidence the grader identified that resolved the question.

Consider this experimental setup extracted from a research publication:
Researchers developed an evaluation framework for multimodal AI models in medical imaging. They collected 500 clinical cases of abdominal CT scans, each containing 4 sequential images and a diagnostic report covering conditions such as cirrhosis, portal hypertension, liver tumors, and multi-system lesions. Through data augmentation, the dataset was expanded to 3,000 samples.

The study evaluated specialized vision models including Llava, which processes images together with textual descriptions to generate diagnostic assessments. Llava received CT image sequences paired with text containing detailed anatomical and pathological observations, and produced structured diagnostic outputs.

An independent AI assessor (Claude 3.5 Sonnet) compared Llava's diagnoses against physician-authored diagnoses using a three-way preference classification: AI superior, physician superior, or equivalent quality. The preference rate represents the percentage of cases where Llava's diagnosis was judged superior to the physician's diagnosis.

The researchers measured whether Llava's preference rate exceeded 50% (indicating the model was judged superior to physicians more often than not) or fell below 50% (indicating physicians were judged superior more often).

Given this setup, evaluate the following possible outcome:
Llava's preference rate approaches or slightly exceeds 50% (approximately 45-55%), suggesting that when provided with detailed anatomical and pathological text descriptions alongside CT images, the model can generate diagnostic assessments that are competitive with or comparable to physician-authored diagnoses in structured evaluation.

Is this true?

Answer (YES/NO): YES